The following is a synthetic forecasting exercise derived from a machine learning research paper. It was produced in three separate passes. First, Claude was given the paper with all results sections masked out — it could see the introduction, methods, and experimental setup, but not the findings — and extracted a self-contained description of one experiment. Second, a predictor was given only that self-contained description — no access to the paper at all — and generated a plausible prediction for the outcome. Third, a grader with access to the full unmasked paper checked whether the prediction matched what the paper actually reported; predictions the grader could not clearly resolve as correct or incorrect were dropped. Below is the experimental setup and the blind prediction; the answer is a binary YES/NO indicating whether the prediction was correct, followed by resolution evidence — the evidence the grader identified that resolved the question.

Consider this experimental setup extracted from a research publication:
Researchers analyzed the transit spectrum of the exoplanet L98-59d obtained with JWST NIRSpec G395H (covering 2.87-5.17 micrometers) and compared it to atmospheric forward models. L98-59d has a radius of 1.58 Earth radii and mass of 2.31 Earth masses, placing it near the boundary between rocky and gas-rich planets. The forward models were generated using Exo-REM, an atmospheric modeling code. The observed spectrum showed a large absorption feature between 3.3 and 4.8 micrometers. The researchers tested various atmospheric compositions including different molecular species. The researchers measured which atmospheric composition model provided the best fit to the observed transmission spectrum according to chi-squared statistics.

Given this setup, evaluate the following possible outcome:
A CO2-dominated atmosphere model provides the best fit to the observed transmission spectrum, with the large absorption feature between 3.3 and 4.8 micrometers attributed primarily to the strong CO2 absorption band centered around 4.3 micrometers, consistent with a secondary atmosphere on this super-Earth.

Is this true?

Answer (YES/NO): NO